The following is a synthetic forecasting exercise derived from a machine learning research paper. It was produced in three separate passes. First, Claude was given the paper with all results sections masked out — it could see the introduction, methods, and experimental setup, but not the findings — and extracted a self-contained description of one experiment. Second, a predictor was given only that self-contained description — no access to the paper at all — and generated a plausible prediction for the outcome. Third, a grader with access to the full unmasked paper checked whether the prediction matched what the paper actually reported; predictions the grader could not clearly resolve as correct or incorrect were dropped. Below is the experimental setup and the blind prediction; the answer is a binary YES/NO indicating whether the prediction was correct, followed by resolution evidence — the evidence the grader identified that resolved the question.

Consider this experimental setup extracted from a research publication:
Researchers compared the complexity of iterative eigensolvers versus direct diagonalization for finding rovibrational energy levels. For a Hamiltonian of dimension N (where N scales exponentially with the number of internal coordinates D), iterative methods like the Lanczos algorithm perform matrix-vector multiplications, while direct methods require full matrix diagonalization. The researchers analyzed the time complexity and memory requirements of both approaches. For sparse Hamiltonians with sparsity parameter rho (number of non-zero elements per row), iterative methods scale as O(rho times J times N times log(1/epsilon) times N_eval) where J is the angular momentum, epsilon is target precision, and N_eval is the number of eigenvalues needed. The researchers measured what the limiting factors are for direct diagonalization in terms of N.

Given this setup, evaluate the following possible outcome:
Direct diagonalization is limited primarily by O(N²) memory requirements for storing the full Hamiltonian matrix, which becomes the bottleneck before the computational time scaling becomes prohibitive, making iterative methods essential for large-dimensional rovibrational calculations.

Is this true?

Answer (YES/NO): NO